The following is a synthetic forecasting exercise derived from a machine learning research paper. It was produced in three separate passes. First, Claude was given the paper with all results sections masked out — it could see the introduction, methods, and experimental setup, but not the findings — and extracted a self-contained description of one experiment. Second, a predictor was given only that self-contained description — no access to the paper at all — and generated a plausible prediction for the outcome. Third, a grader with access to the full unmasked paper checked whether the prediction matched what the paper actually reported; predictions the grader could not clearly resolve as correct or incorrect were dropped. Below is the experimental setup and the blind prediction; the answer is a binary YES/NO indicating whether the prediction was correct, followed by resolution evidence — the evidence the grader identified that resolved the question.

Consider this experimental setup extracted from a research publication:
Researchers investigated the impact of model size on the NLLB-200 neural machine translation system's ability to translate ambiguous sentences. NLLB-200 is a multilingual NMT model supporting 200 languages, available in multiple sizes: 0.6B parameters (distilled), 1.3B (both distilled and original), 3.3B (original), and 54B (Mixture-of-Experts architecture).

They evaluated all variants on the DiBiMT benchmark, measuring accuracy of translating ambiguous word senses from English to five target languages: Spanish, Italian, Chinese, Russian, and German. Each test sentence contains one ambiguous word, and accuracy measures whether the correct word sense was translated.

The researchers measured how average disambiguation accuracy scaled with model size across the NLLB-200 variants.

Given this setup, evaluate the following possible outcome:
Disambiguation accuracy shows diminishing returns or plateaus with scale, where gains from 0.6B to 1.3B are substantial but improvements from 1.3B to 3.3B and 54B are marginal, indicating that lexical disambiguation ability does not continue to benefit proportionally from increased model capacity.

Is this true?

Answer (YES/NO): NO